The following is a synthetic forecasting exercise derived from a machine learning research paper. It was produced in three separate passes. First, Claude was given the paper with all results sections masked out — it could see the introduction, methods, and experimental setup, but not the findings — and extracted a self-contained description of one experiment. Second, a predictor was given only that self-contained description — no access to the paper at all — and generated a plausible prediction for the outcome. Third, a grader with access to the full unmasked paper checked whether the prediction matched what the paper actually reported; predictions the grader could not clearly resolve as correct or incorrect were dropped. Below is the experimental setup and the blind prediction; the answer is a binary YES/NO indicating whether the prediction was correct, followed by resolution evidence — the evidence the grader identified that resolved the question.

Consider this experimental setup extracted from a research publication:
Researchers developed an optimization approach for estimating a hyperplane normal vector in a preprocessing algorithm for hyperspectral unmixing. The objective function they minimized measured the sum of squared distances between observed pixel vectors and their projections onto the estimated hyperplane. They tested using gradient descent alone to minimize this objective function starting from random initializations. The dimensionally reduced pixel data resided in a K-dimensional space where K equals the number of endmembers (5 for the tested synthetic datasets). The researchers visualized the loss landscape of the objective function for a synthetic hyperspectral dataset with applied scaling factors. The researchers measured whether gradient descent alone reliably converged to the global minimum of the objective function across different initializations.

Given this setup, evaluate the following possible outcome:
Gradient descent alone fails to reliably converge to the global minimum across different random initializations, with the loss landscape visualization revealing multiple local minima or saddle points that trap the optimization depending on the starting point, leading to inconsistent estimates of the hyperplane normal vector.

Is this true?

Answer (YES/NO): YES